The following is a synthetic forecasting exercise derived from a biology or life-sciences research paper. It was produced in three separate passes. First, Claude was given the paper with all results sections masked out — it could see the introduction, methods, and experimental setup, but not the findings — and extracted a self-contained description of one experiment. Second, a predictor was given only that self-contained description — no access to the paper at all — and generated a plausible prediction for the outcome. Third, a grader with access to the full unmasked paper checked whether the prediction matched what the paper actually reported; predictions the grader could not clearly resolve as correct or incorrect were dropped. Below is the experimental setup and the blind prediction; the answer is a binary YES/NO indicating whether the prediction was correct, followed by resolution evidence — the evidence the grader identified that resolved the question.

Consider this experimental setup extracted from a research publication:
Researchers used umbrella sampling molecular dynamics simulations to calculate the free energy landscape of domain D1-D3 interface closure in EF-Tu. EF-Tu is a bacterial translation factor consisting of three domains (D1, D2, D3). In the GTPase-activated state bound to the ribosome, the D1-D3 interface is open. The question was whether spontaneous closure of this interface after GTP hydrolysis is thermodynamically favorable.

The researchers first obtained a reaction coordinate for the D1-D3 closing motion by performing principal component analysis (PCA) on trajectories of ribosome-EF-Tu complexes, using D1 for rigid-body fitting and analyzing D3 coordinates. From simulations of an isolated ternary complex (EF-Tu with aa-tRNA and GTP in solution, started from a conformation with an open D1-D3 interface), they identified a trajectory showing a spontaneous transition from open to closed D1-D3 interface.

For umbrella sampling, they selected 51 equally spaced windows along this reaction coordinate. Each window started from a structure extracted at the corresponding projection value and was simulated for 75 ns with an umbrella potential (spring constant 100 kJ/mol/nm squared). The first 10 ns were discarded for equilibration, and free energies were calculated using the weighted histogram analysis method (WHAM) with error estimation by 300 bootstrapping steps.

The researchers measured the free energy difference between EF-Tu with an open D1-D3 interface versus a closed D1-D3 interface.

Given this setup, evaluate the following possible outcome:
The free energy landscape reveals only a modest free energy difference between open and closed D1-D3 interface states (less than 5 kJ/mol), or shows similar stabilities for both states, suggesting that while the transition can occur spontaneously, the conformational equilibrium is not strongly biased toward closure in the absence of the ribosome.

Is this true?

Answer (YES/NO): NO